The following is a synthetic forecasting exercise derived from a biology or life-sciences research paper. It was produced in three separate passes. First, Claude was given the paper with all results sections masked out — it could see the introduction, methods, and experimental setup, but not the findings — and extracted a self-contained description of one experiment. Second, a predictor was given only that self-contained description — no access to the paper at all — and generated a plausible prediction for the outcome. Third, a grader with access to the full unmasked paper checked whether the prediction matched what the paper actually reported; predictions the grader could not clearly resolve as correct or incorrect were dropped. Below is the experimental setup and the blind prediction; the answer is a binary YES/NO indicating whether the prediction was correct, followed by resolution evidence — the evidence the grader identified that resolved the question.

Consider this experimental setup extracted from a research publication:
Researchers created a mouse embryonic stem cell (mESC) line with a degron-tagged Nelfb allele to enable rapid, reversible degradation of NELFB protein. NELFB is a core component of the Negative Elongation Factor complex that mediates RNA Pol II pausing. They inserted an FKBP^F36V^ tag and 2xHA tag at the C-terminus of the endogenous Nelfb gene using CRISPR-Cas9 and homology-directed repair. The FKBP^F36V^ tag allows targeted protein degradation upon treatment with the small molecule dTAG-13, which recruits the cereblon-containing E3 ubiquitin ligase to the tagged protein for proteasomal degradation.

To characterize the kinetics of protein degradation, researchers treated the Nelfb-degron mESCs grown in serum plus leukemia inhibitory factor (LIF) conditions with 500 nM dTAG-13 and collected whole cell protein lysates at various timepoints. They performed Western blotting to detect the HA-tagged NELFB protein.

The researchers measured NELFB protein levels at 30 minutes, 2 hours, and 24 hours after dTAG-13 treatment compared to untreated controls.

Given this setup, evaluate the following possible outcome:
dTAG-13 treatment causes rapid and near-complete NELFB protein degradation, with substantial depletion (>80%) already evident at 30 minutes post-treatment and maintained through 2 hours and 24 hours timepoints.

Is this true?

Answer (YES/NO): YES